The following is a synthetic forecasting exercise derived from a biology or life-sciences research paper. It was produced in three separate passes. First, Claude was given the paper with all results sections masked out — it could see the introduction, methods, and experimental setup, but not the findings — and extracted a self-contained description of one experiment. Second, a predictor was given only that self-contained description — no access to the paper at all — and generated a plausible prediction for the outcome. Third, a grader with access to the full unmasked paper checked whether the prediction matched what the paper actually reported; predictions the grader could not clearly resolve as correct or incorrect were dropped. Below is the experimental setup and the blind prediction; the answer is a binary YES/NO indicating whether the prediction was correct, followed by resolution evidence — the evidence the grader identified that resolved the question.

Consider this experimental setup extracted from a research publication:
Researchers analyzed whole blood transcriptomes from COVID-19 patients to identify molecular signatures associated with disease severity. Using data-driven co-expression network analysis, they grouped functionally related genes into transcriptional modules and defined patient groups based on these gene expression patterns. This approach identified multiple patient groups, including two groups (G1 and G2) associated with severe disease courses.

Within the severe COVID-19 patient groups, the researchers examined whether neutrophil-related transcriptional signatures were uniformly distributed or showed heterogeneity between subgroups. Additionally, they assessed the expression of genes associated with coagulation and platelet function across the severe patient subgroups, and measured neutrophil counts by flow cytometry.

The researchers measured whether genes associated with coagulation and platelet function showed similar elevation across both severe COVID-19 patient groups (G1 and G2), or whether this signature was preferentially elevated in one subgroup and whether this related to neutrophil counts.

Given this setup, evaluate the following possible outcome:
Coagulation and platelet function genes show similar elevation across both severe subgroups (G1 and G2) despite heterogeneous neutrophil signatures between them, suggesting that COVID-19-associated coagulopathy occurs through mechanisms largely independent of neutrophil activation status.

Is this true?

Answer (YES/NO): NO